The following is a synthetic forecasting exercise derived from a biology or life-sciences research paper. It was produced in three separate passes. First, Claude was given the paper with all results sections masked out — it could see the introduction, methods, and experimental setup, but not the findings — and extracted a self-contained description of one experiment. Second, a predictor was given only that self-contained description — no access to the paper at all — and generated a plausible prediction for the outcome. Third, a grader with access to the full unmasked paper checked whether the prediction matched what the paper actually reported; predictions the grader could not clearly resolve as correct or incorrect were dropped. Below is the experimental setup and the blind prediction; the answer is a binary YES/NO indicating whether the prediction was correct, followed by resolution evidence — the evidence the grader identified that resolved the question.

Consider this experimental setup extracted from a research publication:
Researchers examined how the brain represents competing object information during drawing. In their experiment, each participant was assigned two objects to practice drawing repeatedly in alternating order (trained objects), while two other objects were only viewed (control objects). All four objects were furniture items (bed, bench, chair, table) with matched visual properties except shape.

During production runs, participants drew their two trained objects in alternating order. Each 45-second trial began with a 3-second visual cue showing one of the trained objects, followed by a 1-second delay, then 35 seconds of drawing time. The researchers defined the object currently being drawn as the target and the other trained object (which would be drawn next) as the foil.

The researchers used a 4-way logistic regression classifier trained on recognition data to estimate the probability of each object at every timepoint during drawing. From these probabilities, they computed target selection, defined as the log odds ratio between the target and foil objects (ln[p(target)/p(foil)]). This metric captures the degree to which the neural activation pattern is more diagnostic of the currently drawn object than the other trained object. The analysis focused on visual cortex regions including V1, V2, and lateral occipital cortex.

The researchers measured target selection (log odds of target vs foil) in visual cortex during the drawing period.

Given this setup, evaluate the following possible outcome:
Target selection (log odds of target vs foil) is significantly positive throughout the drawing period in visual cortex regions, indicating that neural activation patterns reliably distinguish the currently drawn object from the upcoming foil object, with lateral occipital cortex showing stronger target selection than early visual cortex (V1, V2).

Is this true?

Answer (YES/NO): NO